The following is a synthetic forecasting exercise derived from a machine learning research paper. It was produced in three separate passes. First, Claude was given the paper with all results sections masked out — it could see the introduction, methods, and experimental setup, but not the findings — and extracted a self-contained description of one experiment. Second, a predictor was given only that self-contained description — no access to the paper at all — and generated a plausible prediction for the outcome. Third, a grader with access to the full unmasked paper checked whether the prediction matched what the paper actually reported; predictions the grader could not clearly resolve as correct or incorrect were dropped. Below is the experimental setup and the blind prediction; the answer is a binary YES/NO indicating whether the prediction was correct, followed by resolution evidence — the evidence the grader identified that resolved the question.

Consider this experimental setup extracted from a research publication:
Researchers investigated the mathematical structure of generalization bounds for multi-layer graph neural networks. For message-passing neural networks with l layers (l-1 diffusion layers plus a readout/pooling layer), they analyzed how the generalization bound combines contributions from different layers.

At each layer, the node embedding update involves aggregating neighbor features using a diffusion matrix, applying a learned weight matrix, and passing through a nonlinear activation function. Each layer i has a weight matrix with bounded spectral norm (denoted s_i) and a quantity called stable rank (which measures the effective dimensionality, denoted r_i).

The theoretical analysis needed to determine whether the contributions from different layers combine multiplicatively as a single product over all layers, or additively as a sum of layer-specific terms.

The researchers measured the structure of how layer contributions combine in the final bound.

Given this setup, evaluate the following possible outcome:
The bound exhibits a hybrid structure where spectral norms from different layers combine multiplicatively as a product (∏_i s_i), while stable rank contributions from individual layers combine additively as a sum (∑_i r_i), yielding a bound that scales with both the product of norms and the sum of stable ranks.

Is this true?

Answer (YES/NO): YES